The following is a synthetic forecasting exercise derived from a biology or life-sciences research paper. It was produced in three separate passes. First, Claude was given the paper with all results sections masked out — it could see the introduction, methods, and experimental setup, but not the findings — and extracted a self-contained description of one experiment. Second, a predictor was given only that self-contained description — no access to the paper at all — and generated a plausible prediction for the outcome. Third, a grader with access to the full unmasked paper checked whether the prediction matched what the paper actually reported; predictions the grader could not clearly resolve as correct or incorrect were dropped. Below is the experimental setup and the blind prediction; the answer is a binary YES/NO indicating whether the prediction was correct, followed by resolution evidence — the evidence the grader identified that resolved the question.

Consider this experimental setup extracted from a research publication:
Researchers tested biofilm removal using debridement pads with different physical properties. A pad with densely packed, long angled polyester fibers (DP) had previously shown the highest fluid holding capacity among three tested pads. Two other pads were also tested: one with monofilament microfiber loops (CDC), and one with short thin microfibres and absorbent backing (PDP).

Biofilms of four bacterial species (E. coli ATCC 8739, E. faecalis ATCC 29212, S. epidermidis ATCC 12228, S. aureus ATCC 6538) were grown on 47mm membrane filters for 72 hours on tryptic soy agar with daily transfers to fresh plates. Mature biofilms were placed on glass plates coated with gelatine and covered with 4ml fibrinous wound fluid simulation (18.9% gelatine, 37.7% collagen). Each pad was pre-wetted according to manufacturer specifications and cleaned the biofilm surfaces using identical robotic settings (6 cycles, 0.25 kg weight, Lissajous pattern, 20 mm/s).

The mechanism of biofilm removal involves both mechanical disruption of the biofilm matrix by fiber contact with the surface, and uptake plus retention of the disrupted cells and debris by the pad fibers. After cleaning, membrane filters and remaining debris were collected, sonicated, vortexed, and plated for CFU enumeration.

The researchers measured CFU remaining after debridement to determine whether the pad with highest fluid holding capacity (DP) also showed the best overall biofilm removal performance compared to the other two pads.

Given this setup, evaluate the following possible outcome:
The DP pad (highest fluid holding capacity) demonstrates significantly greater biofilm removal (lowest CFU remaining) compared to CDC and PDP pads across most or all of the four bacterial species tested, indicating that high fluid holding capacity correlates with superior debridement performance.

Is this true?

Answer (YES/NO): YES